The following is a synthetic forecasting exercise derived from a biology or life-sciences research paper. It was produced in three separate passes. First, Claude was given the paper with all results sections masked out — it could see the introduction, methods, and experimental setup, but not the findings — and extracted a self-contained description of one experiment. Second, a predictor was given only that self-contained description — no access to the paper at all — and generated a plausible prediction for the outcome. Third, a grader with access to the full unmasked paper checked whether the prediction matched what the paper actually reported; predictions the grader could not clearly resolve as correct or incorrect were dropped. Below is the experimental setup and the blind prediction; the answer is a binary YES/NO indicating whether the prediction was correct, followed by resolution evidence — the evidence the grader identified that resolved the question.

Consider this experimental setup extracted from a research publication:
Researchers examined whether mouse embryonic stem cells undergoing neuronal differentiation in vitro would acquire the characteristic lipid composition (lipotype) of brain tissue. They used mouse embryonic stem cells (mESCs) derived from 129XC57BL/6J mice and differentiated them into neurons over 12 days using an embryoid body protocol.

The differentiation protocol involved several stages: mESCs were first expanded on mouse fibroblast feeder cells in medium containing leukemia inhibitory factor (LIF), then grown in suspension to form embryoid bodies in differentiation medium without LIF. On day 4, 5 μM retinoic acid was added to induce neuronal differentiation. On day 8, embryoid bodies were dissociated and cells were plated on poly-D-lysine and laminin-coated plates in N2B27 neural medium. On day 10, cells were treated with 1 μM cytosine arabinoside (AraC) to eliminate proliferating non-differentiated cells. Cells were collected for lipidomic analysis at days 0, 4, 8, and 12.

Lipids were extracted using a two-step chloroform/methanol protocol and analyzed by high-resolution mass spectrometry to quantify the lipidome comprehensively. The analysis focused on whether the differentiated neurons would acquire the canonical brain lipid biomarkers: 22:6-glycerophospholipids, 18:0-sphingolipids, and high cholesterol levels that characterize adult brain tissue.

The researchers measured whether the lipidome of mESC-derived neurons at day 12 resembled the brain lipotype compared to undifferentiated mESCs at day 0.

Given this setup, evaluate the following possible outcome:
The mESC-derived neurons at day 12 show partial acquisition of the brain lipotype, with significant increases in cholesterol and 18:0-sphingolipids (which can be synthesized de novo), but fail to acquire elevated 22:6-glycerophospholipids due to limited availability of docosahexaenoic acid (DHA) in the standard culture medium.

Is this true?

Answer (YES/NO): NO